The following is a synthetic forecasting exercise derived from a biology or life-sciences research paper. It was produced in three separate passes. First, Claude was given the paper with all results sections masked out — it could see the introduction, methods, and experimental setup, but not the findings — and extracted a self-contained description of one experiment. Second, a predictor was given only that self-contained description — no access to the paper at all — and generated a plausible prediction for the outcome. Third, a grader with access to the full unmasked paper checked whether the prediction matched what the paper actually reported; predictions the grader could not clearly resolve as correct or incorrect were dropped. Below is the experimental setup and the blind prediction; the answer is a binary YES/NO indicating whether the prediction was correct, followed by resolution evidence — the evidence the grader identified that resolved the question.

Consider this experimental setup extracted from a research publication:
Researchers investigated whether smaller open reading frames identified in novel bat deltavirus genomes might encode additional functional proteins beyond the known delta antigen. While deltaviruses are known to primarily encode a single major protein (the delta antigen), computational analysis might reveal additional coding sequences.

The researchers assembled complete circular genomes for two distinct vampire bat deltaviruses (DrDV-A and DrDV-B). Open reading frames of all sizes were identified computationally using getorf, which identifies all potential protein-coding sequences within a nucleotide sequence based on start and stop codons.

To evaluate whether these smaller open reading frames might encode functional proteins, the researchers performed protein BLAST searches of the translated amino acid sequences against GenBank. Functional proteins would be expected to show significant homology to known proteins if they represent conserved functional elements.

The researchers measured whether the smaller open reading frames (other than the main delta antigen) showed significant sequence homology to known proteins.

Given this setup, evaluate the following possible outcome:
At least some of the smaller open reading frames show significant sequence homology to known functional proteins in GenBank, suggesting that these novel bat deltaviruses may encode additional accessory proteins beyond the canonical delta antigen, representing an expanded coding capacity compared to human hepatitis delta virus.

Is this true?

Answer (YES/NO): NO